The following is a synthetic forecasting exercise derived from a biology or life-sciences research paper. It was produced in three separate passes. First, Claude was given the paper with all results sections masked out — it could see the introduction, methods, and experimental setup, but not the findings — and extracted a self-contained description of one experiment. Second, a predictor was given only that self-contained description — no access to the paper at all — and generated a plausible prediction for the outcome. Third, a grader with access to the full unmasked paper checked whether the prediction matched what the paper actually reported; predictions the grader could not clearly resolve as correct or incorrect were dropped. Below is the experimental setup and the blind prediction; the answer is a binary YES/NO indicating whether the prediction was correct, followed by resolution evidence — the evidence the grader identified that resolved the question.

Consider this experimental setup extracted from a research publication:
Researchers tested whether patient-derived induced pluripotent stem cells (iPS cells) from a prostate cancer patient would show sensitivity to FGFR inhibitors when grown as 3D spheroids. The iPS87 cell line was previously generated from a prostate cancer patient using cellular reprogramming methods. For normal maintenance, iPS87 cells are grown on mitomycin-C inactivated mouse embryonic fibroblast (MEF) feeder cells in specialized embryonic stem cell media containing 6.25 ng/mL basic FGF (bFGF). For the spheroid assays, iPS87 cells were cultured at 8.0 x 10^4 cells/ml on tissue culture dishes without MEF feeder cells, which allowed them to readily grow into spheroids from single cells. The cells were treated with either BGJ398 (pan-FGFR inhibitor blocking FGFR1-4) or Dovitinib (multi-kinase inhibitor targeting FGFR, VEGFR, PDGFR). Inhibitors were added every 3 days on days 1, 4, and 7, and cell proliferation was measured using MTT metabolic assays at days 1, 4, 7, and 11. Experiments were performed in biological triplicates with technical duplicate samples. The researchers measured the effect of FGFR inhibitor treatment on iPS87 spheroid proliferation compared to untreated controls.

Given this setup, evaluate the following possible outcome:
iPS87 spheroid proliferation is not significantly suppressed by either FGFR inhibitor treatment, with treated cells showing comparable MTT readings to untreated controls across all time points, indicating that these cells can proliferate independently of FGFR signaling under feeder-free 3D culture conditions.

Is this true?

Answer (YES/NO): NO